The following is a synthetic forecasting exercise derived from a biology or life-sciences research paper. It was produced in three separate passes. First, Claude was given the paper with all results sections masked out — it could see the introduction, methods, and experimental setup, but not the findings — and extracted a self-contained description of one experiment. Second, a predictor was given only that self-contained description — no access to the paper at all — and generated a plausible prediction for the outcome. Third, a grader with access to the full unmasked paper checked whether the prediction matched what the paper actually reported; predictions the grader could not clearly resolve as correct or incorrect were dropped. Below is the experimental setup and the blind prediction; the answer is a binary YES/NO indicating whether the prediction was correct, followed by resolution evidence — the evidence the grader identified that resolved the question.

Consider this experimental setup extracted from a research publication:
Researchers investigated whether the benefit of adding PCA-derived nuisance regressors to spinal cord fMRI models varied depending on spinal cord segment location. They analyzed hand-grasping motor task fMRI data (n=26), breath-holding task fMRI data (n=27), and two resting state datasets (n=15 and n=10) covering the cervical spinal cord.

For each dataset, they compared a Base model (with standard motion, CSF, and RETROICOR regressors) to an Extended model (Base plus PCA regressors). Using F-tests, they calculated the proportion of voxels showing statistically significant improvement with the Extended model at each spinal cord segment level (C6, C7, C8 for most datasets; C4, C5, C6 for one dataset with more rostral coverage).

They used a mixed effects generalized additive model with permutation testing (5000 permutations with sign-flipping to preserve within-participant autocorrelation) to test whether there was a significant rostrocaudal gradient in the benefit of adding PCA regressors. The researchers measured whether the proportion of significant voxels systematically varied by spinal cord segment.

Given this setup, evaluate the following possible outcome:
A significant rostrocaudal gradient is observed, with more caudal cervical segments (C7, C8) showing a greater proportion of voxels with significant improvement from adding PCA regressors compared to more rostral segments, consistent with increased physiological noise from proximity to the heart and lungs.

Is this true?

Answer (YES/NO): NO